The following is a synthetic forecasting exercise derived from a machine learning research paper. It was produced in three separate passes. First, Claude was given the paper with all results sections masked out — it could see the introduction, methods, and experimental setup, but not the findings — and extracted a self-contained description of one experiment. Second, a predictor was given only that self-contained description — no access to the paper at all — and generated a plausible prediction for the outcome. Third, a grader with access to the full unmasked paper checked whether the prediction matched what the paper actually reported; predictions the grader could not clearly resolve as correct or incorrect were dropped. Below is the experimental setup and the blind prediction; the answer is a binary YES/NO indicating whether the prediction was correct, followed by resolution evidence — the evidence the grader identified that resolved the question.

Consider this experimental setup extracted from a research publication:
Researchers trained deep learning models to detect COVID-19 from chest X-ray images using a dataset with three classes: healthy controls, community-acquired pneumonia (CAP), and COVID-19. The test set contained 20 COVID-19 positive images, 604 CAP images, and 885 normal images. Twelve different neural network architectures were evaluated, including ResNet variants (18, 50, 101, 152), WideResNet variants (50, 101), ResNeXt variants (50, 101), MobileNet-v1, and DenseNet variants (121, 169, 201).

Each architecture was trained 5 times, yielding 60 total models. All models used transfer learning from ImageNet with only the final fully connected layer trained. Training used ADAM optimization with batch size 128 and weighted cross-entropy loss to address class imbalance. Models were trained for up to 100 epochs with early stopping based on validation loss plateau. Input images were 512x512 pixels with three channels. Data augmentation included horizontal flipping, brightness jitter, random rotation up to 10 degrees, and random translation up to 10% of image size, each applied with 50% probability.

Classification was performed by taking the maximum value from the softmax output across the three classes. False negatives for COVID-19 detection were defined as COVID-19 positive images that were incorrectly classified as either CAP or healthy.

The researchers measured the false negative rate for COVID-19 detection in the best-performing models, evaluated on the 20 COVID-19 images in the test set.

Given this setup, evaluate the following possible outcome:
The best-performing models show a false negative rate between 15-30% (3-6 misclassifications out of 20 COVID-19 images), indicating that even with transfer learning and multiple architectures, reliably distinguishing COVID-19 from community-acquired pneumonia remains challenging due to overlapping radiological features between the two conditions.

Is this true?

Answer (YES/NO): YES